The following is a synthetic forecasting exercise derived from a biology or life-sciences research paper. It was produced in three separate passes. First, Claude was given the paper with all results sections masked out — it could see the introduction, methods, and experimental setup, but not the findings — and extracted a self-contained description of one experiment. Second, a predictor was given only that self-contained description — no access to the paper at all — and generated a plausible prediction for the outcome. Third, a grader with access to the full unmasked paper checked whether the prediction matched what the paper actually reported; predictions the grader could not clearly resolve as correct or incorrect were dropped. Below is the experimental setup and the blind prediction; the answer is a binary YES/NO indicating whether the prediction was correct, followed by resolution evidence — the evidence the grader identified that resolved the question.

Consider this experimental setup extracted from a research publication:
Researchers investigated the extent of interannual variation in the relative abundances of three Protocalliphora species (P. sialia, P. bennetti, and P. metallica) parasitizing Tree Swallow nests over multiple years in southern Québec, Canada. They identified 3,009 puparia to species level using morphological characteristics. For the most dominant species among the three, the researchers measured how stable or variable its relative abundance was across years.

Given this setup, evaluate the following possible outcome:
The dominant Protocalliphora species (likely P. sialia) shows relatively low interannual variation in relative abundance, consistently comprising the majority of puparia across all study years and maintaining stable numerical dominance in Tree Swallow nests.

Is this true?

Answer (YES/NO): NO